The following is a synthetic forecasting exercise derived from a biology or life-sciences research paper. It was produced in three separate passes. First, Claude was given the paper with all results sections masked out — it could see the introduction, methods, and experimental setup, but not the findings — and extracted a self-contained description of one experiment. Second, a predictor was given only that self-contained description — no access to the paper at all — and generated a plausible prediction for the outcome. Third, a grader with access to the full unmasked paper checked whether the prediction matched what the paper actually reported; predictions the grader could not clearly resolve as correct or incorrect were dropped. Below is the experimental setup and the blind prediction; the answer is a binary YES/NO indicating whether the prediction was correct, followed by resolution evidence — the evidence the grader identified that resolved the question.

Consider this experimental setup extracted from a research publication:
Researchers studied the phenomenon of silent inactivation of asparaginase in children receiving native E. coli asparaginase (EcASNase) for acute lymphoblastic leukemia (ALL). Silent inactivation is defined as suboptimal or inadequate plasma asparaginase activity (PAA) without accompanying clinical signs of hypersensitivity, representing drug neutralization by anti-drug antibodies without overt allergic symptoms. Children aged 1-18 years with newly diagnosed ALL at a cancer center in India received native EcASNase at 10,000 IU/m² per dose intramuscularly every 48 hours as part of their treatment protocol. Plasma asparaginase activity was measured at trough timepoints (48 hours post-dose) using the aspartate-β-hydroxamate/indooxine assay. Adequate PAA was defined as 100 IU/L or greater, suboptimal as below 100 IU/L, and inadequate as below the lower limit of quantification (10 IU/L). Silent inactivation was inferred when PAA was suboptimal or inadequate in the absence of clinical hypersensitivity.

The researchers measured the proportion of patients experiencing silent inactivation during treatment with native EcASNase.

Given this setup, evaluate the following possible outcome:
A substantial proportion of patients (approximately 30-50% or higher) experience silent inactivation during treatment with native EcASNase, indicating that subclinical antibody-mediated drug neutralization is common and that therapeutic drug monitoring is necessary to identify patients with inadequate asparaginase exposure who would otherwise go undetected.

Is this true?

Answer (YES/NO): NO